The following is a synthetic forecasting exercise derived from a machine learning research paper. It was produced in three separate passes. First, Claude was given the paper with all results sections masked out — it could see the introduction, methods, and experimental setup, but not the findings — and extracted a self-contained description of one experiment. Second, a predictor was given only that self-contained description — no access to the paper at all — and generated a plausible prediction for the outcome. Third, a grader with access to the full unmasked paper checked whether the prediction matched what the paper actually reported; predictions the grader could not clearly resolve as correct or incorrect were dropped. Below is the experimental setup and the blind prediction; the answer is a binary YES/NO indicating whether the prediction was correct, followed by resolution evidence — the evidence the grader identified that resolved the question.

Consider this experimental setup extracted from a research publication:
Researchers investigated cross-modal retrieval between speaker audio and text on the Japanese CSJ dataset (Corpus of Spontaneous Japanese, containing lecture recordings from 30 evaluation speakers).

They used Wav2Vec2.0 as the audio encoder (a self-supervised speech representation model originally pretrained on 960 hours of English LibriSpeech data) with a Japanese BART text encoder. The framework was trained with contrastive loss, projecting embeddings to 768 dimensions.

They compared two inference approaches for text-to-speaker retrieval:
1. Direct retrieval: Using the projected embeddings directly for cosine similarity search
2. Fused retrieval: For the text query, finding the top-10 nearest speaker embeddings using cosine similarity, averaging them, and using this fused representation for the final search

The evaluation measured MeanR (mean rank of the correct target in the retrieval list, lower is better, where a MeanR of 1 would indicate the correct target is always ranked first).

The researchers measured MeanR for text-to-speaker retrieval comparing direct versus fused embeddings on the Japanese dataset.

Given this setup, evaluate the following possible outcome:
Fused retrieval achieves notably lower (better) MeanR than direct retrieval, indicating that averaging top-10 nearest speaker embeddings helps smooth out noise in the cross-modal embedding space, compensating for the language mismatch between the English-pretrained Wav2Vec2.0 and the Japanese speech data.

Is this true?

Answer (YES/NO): YES